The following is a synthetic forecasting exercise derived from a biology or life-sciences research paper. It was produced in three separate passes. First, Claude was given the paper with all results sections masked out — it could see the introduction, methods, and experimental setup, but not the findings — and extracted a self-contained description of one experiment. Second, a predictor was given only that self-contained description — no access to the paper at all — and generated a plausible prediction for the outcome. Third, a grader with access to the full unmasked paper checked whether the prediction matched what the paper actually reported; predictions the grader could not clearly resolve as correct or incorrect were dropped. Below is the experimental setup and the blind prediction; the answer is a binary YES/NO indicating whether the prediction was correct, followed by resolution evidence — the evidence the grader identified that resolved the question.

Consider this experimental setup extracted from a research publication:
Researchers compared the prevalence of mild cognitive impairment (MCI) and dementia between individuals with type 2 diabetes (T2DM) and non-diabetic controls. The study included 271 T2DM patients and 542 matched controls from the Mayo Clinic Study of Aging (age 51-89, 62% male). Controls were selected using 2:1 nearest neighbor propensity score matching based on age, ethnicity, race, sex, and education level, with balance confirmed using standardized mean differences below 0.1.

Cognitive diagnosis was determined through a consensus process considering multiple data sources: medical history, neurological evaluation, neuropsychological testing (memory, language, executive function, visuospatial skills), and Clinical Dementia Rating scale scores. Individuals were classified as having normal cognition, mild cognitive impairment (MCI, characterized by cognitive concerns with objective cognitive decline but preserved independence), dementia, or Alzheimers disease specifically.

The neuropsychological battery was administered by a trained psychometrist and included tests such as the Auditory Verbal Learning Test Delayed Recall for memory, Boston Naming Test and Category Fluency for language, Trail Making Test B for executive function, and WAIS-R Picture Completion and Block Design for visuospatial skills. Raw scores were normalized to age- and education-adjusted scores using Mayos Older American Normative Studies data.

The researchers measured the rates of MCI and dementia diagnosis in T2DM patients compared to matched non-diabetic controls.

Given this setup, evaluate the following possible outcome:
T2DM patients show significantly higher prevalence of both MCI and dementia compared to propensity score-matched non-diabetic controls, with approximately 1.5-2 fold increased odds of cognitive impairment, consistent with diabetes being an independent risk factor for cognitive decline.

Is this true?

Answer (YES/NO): NO